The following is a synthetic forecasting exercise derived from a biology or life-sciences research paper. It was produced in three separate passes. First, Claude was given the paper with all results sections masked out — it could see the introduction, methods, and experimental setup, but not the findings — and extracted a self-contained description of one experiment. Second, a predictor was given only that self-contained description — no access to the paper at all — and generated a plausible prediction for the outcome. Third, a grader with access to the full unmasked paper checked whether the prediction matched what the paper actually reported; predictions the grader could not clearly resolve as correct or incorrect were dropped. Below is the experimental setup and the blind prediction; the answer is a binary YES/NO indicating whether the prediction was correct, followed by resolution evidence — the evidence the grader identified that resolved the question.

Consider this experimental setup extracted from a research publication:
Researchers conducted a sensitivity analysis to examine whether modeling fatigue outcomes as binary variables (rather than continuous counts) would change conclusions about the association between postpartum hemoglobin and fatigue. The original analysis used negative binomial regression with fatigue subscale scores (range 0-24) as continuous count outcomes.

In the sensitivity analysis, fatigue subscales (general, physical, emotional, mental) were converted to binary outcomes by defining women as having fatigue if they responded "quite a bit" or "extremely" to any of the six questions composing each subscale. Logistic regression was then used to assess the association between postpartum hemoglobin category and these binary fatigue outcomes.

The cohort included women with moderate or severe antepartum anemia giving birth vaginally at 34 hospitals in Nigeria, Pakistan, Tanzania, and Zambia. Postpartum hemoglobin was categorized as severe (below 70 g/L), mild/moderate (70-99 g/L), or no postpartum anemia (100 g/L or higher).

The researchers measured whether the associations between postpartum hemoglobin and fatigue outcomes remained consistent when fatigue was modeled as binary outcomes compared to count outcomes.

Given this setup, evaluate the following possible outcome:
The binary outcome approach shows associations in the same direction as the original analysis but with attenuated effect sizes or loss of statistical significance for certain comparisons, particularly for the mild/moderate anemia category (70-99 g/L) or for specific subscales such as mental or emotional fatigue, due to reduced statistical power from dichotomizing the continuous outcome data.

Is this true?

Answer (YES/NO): NO